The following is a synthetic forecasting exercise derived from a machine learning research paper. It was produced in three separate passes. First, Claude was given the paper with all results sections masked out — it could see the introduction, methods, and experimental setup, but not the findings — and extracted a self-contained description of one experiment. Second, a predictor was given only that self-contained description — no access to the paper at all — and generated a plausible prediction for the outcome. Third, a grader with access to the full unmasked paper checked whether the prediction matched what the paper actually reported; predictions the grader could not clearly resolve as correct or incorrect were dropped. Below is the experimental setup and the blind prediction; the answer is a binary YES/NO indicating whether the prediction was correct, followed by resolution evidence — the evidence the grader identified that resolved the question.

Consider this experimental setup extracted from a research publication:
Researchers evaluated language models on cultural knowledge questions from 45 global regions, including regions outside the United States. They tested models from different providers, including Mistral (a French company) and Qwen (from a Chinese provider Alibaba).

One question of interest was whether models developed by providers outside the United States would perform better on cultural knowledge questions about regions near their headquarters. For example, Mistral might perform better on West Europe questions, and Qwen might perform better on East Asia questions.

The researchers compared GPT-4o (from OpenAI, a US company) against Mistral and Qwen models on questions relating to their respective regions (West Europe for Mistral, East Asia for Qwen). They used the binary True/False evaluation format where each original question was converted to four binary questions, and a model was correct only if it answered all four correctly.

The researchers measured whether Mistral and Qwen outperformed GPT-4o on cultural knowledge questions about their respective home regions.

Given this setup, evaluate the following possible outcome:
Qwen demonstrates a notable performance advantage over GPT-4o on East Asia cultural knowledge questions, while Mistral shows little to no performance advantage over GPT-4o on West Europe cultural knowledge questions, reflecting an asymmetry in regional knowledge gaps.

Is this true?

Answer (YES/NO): NO